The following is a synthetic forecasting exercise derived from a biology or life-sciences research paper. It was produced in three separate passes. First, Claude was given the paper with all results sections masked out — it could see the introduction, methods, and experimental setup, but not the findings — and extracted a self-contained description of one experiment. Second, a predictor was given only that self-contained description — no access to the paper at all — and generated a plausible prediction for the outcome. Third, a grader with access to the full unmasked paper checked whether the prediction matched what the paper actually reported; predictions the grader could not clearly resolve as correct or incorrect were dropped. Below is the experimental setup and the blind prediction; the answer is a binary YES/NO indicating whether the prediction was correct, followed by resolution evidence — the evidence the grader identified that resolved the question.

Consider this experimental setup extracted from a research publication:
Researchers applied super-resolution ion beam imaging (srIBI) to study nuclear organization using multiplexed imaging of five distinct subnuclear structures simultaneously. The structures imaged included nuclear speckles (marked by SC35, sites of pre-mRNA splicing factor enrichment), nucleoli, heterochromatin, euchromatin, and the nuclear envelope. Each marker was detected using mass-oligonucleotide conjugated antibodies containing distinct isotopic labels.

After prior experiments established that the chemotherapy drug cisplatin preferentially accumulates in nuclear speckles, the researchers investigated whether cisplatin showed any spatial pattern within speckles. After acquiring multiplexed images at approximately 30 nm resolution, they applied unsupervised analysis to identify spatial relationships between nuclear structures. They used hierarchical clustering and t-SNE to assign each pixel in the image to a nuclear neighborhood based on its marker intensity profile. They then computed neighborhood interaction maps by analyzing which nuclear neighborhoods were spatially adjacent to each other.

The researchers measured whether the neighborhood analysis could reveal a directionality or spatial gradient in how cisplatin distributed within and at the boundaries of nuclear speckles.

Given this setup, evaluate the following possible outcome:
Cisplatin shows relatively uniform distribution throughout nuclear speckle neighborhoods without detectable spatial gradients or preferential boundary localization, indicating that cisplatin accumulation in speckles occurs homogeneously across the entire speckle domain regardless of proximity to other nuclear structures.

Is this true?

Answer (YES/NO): NO